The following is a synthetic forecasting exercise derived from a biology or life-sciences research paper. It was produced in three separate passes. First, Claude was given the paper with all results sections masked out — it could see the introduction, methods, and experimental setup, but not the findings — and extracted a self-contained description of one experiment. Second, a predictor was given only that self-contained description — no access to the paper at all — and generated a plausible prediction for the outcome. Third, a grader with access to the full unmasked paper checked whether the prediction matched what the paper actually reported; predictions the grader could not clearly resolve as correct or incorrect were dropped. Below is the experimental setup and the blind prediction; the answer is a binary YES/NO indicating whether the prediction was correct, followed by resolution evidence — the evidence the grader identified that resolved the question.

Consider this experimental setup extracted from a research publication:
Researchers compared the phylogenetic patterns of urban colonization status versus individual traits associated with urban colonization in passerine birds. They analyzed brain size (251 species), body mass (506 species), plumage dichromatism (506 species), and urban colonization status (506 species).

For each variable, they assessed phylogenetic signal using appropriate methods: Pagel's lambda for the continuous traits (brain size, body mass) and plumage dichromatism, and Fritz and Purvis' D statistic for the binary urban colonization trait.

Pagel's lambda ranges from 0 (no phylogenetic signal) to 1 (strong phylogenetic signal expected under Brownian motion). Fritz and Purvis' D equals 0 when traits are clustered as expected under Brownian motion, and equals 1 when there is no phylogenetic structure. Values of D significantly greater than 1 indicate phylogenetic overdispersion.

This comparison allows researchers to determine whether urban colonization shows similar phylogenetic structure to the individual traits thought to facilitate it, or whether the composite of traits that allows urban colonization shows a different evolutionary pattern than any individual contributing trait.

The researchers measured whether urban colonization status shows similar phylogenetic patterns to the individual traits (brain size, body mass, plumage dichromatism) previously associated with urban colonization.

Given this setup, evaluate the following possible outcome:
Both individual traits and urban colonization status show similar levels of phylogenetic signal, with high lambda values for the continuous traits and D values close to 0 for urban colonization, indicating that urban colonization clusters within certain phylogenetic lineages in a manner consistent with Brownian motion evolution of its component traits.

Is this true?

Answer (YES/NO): NO